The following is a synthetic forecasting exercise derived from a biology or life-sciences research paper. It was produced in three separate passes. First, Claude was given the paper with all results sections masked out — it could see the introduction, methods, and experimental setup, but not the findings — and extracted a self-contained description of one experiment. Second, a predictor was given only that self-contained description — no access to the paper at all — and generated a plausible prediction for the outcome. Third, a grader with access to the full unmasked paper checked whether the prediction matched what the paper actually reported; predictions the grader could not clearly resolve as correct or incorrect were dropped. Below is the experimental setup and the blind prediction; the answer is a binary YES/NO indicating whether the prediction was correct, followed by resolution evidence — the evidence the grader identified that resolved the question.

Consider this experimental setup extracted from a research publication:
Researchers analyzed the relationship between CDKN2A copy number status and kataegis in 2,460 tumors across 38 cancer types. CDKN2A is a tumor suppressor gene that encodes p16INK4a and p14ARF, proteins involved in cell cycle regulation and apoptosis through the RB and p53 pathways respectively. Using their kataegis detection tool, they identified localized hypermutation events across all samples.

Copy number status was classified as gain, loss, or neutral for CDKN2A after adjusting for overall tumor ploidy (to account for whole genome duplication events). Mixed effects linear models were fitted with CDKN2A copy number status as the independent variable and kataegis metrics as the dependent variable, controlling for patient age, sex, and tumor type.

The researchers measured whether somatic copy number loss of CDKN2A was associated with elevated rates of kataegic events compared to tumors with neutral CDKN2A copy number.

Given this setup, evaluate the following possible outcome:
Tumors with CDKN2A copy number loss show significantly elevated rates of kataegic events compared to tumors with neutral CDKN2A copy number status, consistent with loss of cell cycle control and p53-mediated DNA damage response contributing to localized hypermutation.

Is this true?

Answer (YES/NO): YES